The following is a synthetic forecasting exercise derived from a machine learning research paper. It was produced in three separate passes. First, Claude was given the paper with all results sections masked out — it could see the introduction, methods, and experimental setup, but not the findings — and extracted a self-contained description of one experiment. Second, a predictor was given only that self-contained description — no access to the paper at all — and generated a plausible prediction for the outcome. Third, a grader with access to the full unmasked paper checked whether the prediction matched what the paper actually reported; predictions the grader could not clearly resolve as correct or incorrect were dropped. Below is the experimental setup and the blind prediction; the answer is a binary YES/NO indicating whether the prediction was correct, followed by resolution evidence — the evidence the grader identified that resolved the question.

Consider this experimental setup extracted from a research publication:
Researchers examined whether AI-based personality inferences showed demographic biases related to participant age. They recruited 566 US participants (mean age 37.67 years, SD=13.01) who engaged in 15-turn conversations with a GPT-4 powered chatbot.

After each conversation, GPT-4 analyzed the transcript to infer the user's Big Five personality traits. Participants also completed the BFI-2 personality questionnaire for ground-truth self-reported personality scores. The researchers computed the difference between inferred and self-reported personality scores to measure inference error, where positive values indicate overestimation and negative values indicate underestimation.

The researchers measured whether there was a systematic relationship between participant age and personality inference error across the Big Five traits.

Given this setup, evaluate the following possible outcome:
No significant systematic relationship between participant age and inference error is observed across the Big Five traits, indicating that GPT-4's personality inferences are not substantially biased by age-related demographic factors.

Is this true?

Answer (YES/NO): NO